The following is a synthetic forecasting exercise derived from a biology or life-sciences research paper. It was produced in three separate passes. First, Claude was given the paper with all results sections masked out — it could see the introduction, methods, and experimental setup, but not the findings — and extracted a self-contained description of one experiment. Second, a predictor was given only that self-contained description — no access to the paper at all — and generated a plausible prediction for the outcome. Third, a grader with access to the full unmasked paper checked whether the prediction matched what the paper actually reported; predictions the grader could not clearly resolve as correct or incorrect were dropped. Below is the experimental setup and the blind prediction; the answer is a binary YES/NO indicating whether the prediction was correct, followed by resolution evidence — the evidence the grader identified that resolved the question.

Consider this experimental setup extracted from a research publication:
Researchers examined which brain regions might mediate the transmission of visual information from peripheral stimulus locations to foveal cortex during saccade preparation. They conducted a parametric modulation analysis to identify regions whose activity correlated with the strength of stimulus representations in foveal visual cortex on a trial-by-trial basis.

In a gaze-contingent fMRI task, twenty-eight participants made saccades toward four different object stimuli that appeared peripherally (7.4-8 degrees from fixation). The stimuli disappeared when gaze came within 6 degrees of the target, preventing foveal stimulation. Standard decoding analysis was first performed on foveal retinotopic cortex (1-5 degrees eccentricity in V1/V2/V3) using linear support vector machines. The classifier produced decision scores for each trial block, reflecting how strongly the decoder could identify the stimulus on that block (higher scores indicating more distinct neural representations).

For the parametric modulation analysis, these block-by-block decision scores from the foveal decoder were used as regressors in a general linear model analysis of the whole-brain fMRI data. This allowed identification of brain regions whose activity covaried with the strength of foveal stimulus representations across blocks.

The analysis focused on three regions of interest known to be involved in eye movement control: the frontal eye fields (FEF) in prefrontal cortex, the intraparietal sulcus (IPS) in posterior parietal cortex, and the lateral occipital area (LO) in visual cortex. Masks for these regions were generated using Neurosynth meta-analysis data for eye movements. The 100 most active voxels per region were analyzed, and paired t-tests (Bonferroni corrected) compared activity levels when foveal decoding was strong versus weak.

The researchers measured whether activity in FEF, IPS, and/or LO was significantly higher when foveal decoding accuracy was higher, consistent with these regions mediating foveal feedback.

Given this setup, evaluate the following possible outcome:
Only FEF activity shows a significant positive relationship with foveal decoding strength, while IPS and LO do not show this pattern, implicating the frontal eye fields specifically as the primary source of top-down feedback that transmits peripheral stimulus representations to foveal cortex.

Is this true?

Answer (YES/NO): NO